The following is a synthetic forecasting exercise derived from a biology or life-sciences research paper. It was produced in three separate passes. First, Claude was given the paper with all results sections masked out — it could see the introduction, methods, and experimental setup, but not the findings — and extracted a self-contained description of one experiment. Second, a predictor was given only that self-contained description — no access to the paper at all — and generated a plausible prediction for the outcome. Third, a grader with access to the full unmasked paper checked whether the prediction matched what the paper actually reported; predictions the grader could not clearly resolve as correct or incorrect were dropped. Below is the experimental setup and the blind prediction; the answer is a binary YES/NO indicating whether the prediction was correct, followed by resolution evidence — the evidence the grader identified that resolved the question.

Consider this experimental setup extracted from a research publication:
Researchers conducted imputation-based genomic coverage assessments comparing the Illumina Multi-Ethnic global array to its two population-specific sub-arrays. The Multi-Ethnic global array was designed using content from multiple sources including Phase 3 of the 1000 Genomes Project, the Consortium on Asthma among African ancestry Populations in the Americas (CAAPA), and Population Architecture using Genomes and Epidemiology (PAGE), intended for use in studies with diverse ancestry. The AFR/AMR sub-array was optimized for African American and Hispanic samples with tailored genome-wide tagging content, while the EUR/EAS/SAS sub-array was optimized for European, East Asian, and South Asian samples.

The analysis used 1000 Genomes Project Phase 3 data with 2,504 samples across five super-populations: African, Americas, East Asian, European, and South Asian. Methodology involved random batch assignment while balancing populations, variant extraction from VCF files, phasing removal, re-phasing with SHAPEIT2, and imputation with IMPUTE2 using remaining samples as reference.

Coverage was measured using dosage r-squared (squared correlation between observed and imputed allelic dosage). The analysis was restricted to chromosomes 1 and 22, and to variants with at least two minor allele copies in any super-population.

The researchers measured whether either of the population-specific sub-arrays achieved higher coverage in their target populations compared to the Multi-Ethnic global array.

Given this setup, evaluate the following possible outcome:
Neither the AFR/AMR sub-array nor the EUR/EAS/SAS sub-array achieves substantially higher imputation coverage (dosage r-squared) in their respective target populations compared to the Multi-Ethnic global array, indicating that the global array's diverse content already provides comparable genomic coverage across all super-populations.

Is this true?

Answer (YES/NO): YES